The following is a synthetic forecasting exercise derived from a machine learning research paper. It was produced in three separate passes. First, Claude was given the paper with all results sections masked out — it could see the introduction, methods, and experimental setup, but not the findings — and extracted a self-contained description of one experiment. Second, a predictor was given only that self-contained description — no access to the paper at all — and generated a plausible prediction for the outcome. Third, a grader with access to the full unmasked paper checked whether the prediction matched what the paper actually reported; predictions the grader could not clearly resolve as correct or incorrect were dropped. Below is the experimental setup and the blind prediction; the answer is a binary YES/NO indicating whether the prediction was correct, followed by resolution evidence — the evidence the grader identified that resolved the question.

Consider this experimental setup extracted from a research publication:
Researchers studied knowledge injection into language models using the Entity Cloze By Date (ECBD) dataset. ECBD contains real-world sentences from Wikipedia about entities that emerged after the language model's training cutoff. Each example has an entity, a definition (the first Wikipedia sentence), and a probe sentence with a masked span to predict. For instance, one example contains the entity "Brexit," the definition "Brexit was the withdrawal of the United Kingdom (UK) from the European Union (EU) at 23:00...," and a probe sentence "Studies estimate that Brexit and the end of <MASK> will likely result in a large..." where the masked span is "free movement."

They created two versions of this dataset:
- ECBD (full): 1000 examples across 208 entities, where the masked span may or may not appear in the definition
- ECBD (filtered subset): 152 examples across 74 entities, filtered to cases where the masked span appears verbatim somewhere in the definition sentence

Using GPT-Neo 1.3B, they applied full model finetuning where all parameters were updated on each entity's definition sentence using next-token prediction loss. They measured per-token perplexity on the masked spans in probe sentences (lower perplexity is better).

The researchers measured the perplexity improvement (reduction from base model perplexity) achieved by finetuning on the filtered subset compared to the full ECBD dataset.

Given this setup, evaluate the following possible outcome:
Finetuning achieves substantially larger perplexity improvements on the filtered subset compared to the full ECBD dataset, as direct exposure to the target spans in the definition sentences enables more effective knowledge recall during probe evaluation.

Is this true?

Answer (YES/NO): YES